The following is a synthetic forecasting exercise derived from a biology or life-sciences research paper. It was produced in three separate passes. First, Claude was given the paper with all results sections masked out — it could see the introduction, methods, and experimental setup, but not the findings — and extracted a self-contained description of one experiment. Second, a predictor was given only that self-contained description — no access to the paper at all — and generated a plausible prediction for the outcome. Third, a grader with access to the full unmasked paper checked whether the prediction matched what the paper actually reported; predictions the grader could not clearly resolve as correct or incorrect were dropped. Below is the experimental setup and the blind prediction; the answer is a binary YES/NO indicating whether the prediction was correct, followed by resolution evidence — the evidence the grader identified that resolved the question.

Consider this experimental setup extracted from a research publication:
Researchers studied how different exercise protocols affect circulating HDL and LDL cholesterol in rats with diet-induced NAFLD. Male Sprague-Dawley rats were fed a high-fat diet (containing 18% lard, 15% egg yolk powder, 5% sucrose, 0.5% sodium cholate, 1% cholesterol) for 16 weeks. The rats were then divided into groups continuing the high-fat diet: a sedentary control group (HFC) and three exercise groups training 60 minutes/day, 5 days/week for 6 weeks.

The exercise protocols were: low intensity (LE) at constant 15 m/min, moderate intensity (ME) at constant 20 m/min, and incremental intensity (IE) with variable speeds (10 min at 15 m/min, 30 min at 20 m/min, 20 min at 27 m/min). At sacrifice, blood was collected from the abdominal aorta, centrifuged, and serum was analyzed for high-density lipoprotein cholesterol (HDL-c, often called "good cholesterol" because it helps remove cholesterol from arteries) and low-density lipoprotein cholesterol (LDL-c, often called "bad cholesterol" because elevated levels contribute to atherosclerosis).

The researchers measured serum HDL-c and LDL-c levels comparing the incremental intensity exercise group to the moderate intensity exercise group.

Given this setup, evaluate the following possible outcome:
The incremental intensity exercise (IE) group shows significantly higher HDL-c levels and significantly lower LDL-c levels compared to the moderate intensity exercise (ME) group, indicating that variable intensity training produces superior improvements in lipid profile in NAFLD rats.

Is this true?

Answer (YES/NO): NO